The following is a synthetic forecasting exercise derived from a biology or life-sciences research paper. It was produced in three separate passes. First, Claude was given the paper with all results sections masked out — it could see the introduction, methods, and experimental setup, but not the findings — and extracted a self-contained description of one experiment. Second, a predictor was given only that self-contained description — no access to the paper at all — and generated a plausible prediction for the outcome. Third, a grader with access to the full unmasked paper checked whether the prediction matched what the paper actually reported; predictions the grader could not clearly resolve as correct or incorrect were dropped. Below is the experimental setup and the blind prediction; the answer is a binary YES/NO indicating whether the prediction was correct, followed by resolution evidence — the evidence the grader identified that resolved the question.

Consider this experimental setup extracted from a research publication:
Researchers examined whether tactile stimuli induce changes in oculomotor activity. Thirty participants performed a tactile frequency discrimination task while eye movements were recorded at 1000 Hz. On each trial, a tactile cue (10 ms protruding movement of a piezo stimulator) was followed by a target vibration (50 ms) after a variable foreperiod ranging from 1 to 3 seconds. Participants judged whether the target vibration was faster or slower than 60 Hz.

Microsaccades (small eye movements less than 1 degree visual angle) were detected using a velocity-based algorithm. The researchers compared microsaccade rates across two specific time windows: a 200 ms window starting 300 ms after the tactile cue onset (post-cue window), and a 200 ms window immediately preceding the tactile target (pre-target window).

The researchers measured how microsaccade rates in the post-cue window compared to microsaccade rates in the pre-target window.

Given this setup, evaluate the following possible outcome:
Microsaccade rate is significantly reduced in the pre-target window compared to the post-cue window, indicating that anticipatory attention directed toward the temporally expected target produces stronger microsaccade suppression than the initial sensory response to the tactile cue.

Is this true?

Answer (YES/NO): YES